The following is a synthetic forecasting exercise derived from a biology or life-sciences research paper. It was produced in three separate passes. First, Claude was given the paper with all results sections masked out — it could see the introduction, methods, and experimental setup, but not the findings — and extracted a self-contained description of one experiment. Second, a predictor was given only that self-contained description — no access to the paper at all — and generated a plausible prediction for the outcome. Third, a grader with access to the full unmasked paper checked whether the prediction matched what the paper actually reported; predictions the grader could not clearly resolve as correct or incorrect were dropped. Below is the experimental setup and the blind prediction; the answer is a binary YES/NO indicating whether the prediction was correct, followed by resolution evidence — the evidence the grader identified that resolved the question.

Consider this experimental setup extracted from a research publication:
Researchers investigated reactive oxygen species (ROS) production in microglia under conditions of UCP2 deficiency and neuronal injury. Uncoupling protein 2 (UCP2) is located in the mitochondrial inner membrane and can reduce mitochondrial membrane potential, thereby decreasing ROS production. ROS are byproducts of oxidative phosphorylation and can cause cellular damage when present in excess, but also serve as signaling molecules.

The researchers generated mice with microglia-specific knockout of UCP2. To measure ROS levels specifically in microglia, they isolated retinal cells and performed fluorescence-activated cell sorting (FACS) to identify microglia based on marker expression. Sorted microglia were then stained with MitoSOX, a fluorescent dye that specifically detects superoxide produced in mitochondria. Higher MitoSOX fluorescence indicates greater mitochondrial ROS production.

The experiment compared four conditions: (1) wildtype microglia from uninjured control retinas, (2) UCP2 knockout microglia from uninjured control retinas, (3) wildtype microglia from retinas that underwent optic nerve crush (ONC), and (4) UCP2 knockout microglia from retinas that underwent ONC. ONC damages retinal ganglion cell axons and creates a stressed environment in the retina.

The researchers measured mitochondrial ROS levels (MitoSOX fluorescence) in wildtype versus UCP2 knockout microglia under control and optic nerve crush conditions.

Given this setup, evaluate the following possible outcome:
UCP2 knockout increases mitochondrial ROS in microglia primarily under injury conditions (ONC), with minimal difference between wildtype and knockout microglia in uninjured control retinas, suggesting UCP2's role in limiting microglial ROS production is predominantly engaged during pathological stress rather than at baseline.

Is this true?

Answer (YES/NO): NO